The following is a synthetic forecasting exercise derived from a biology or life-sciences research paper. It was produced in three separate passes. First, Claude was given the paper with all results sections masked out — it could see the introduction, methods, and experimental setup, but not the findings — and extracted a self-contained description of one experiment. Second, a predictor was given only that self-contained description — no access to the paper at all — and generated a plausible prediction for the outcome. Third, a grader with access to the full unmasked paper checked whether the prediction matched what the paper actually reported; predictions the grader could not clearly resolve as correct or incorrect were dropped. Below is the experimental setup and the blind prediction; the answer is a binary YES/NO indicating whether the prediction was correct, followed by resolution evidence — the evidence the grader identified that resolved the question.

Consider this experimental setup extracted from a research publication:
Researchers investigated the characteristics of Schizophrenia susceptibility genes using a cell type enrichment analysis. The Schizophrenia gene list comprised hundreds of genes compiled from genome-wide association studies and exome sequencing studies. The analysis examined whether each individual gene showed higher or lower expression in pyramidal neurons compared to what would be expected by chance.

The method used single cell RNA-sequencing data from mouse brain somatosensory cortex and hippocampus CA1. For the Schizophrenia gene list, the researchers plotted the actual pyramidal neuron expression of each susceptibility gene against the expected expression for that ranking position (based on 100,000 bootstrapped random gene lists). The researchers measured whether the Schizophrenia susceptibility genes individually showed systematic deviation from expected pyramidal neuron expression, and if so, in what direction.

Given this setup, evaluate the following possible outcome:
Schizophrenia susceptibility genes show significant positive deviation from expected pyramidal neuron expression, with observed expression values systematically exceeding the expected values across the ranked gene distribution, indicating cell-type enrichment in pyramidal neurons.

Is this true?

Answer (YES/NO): YES